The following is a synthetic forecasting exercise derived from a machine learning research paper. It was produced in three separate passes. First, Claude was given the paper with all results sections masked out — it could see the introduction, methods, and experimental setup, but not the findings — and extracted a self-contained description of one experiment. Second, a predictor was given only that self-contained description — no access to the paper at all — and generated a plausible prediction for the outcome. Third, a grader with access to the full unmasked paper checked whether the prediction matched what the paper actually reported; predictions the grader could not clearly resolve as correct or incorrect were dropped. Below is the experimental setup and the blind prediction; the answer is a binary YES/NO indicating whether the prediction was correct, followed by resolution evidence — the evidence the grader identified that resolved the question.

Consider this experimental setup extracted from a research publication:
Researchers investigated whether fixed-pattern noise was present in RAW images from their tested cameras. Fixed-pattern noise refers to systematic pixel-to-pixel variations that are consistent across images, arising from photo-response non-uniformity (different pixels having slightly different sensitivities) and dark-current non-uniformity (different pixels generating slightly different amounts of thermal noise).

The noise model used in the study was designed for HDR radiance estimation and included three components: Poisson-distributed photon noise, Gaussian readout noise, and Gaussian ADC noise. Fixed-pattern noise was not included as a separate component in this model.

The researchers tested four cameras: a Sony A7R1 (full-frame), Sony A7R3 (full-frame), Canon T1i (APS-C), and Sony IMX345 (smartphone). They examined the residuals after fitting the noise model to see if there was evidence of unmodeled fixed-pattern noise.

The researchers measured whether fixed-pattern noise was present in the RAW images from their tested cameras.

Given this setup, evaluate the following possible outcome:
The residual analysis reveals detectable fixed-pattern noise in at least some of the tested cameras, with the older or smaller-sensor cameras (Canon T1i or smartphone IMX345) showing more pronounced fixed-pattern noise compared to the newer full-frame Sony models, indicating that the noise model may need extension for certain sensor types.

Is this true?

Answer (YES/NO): NO